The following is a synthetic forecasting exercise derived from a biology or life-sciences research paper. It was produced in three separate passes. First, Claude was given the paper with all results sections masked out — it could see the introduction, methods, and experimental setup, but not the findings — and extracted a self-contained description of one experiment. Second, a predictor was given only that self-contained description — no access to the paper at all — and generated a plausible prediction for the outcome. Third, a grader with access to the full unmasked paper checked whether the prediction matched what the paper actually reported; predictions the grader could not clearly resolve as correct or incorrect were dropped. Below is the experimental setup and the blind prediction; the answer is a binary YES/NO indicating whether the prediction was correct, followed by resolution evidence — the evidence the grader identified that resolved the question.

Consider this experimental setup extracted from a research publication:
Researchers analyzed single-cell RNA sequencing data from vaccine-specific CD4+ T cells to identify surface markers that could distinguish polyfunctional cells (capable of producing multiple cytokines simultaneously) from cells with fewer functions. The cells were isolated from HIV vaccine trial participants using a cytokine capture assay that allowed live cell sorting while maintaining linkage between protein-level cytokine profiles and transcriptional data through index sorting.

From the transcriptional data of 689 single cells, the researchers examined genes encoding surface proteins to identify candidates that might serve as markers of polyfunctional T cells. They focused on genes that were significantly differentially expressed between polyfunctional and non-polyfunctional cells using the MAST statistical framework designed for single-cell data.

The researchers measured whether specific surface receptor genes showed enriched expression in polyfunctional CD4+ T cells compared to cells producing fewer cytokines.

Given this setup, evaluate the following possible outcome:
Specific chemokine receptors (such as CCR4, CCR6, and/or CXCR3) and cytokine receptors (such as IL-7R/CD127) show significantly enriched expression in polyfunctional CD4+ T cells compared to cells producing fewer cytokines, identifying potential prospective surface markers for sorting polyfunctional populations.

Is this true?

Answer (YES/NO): NO